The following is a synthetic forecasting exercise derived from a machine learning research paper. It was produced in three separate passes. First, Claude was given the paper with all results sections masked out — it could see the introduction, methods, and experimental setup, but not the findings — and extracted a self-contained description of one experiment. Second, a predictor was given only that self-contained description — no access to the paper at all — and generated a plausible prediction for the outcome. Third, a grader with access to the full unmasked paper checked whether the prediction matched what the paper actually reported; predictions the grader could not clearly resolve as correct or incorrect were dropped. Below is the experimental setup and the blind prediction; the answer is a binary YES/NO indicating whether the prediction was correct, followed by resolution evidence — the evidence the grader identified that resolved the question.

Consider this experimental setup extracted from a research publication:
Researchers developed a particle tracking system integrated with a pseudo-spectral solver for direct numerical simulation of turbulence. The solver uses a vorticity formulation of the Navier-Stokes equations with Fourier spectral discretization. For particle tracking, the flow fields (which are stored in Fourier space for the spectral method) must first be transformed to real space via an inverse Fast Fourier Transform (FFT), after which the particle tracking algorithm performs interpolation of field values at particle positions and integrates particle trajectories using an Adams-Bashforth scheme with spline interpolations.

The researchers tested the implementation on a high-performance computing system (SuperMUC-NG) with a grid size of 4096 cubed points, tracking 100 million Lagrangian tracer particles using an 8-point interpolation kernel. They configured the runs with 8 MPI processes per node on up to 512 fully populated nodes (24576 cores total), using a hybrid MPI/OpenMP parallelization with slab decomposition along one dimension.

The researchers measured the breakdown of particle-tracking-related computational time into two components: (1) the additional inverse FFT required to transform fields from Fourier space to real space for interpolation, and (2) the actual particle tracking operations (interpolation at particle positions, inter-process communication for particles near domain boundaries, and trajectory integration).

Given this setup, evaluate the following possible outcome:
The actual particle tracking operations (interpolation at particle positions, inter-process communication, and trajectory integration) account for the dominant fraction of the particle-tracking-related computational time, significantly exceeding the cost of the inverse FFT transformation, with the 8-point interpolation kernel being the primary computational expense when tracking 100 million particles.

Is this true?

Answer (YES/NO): NO